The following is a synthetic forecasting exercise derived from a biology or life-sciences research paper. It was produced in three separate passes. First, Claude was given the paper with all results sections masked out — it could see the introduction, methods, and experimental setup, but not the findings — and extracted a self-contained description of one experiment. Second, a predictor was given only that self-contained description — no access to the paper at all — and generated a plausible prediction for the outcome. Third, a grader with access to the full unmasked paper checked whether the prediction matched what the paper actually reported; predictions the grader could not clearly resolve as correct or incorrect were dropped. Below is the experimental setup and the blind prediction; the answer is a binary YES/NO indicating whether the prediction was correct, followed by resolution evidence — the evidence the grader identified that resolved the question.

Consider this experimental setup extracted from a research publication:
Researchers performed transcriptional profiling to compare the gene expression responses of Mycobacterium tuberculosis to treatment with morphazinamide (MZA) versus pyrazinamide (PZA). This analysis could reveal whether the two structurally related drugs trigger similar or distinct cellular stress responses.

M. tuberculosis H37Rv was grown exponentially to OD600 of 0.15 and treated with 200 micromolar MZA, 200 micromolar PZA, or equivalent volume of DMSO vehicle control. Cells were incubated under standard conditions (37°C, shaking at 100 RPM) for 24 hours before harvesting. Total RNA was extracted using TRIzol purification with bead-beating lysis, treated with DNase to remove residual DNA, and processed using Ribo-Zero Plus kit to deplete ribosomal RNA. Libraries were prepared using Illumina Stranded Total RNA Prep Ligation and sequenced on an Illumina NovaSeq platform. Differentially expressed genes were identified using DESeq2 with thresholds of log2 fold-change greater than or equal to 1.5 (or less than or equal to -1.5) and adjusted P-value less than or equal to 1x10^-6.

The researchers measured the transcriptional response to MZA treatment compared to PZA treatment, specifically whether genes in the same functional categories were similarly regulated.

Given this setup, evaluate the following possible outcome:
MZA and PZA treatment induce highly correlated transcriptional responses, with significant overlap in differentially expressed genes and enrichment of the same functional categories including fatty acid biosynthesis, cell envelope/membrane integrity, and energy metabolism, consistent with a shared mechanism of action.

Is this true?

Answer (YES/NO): YES